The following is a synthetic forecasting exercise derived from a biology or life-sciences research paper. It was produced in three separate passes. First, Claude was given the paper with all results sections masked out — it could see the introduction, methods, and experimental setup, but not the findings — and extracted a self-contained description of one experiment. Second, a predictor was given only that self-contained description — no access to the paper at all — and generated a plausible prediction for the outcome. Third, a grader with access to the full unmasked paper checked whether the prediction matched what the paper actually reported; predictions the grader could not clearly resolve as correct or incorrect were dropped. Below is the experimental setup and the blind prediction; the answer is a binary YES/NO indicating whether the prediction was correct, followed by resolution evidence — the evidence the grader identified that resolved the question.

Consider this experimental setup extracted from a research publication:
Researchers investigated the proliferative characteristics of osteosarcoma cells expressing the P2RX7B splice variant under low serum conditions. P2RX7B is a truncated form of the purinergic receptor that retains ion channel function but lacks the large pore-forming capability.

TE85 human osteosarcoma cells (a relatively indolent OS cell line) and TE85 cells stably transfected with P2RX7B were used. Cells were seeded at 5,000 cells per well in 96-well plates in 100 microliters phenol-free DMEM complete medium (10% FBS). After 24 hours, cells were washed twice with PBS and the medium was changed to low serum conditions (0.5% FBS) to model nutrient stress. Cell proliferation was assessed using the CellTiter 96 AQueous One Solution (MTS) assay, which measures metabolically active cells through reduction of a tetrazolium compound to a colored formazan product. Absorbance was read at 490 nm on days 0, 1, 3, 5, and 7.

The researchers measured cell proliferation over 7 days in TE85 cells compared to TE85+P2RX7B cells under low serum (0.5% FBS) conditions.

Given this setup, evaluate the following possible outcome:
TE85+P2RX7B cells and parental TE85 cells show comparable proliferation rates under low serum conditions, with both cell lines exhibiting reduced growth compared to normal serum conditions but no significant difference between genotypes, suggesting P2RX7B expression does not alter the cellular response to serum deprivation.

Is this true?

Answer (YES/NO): NO